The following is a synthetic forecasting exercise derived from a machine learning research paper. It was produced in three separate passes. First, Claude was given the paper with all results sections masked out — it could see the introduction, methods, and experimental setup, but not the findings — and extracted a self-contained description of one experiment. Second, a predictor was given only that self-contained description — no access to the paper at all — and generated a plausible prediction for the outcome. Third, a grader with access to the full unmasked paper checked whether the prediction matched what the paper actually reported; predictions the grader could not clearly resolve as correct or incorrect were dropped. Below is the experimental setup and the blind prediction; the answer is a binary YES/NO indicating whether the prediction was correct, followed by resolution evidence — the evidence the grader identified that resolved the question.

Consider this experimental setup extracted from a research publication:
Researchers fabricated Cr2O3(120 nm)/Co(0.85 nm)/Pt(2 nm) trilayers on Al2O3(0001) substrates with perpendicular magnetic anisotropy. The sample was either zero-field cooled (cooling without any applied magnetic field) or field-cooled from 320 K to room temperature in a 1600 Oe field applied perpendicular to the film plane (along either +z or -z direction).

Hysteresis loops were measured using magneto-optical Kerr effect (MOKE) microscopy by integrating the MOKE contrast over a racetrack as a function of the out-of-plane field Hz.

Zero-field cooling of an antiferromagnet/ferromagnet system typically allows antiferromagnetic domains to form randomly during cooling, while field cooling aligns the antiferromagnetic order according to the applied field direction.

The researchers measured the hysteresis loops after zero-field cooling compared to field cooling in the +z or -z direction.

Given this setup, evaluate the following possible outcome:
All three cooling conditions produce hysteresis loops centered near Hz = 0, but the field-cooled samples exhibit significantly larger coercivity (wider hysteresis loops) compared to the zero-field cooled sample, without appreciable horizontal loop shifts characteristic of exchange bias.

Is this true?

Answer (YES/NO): NO